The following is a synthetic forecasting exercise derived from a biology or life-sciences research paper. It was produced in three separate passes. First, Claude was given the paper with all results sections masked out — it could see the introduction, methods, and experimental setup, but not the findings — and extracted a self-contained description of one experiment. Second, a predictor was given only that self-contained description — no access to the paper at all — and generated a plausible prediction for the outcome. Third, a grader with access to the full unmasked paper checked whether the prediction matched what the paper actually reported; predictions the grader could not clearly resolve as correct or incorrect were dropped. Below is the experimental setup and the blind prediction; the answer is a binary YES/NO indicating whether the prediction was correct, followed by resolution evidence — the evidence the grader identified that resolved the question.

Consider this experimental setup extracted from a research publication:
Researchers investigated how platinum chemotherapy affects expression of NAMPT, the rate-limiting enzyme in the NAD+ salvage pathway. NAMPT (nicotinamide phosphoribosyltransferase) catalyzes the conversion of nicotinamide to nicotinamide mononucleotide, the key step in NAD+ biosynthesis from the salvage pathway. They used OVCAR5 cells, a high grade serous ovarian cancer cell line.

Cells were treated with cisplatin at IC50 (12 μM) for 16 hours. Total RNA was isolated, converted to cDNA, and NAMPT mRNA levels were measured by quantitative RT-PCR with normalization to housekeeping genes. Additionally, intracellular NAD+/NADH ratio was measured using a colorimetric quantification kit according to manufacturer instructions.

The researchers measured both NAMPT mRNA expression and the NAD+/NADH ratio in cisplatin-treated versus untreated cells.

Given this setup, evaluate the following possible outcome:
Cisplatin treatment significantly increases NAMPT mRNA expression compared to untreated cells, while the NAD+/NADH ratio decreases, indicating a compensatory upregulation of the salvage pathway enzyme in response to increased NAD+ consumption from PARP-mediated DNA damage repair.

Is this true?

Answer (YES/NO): NO